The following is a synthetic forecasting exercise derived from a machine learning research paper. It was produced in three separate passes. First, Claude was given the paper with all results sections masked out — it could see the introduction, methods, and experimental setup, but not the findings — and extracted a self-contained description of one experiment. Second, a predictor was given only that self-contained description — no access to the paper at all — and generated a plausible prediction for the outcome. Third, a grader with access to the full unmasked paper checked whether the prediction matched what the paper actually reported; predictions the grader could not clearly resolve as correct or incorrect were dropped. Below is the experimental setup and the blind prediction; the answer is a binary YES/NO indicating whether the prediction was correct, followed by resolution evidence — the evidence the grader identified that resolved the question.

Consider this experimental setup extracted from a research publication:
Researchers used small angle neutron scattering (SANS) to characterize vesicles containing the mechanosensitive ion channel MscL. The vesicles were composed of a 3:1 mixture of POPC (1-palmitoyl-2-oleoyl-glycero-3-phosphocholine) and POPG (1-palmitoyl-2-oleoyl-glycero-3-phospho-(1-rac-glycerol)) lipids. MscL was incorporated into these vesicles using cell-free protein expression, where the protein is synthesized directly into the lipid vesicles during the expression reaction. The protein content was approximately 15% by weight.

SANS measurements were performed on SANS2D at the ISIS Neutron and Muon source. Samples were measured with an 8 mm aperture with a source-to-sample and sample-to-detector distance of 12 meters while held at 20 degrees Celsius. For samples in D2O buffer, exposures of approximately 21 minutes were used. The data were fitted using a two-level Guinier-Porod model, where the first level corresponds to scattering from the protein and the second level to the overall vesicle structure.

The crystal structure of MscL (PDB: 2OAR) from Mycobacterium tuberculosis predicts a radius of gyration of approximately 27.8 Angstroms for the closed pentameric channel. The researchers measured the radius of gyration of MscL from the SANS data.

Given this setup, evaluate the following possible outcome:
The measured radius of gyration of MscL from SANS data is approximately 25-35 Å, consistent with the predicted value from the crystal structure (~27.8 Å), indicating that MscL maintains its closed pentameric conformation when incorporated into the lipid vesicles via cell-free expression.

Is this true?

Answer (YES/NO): YES